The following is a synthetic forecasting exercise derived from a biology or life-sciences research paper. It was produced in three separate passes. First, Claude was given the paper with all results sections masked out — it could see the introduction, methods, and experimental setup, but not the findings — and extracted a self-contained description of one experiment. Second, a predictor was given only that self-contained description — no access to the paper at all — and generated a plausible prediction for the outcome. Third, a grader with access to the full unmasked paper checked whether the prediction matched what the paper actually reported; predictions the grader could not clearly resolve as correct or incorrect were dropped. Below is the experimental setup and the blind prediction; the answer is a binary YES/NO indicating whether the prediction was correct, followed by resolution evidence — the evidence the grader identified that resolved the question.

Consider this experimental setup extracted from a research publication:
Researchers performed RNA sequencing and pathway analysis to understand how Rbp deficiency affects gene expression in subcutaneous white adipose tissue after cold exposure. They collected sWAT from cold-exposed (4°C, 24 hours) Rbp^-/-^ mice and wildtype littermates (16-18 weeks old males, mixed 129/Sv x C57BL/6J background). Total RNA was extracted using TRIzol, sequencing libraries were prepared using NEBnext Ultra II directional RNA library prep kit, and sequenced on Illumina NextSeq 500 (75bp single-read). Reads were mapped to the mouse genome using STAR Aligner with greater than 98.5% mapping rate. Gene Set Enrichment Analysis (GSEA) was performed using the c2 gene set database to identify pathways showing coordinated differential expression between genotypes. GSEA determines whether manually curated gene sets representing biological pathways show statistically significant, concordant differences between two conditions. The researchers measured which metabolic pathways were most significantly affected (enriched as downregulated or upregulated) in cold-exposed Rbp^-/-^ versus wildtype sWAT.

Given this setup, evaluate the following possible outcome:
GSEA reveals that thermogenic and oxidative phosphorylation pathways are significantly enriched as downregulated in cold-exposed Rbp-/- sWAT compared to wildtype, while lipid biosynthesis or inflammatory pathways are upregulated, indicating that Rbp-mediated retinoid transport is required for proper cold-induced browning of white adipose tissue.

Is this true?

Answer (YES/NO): NO